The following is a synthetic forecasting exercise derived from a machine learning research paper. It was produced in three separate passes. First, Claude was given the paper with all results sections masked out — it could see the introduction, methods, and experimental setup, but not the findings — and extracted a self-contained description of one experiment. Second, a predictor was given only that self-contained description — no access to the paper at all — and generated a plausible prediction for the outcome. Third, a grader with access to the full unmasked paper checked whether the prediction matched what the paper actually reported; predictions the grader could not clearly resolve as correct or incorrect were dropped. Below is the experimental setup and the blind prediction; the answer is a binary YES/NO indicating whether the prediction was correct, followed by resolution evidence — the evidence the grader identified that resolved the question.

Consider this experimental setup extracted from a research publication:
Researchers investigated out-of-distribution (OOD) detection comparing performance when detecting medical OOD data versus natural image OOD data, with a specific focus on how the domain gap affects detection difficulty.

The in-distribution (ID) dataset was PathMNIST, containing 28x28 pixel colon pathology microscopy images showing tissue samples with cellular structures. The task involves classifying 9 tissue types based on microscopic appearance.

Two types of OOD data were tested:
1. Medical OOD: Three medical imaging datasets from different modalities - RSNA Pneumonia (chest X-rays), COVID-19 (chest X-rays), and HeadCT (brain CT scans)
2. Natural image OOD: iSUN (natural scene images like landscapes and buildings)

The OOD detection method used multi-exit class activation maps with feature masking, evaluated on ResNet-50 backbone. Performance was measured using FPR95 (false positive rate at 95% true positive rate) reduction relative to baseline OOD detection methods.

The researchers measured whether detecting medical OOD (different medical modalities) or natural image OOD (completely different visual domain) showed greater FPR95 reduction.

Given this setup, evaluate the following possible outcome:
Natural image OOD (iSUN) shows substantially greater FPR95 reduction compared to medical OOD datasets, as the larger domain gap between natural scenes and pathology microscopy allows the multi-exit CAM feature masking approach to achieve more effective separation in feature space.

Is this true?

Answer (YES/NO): NO